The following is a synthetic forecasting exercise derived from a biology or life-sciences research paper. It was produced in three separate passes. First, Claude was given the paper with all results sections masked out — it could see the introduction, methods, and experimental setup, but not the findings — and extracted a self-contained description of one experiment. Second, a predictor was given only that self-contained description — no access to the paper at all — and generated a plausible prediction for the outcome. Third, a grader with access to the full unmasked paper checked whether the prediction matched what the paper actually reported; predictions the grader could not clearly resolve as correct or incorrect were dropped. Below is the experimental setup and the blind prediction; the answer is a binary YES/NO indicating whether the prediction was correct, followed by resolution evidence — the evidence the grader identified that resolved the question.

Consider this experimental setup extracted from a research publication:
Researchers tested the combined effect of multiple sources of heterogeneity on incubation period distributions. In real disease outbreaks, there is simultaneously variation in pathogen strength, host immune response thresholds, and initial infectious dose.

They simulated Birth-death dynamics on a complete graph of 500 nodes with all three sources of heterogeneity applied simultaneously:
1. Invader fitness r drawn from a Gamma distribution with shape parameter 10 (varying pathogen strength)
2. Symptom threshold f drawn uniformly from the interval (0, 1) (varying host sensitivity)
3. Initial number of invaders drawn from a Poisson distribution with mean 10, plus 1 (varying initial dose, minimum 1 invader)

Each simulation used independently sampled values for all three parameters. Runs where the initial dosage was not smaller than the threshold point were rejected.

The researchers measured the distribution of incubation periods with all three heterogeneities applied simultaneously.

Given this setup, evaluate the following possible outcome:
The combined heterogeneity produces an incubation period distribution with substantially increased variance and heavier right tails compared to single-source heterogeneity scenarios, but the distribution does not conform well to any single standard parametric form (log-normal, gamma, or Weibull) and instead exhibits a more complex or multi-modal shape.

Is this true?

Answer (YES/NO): NO